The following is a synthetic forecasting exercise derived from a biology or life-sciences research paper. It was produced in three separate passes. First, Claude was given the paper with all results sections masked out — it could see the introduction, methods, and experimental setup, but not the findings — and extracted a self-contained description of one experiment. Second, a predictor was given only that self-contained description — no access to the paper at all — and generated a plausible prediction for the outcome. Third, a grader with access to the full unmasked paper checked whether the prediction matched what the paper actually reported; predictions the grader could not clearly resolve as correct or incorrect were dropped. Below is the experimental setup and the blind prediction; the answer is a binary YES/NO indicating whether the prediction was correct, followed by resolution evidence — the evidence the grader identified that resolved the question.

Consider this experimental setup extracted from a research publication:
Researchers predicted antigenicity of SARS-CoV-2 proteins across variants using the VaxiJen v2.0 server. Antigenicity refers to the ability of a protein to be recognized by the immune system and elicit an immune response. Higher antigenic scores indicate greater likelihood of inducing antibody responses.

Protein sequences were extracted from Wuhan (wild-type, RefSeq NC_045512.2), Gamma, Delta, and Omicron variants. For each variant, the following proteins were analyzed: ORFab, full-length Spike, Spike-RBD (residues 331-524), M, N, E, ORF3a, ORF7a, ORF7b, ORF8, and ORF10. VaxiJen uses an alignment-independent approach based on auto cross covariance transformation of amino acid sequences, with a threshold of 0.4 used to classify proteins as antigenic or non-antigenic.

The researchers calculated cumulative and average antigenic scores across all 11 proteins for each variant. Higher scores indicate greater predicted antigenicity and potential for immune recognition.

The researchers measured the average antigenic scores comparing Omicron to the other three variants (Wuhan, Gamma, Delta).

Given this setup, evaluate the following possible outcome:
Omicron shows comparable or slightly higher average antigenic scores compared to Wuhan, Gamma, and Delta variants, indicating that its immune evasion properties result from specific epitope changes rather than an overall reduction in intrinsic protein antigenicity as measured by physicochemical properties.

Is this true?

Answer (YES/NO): YES